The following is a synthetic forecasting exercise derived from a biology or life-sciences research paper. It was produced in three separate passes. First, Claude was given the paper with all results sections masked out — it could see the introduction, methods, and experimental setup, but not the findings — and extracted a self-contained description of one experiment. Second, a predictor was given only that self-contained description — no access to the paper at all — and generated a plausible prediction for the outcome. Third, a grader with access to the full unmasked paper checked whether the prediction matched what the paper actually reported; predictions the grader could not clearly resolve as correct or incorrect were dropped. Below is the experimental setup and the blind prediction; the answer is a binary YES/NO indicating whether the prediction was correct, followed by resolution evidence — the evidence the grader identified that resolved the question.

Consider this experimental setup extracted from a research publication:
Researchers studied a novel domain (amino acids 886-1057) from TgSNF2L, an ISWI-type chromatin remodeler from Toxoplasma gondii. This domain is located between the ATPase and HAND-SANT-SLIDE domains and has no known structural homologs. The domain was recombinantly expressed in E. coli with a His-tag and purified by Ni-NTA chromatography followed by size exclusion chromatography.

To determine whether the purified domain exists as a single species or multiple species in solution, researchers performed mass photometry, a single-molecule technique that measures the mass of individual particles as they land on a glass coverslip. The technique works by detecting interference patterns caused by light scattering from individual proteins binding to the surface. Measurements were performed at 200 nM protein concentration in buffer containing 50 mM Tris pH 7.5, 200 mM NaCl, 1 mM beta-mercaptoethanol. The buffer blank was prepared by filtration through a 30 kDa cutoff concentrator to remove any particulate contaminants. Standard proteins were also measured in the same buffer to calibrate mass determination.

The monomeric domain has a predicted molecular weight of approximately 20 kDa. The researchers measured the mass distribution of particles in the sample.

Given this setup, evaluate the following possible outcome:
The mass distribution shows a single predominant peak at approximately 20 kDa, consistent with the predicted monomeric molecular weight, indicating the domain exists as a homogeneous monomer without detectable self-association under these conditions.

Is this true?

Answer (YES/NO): NO